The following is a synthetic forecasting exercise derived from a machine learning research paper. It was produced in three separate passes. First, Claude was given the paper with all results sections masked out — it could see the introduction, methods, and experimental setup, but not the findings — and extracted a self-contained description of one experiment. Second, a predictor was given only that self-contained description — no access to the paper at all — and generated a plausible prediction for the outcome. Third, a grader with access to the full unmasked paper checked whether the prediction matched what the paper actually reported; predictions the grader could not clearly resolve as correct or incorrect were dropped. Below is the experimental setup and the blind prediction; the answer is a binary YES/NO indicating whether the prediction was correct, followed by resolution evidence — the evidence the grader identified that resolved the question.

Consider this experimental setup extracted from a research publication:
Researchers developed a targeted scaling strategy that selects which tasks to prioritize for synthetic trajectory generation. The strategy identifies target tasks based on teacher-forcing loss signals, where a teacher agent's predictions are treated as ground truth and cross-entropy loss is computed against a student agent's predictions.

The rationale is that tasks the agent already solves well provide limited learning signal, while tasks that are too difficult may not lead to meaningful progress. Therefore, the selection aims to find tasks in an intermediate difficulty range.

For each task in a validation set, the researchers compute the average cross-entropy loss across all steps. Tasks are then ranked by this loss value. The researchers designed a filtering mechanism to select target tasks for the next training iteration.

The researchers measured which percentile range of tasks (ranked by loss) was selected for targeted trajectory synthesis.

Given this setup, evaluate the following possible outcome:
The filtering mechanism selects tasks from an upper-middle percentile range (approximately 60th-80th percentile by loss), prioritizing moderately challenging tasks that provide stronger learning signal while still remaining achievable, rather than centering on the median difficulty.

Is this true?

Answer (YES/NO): NO